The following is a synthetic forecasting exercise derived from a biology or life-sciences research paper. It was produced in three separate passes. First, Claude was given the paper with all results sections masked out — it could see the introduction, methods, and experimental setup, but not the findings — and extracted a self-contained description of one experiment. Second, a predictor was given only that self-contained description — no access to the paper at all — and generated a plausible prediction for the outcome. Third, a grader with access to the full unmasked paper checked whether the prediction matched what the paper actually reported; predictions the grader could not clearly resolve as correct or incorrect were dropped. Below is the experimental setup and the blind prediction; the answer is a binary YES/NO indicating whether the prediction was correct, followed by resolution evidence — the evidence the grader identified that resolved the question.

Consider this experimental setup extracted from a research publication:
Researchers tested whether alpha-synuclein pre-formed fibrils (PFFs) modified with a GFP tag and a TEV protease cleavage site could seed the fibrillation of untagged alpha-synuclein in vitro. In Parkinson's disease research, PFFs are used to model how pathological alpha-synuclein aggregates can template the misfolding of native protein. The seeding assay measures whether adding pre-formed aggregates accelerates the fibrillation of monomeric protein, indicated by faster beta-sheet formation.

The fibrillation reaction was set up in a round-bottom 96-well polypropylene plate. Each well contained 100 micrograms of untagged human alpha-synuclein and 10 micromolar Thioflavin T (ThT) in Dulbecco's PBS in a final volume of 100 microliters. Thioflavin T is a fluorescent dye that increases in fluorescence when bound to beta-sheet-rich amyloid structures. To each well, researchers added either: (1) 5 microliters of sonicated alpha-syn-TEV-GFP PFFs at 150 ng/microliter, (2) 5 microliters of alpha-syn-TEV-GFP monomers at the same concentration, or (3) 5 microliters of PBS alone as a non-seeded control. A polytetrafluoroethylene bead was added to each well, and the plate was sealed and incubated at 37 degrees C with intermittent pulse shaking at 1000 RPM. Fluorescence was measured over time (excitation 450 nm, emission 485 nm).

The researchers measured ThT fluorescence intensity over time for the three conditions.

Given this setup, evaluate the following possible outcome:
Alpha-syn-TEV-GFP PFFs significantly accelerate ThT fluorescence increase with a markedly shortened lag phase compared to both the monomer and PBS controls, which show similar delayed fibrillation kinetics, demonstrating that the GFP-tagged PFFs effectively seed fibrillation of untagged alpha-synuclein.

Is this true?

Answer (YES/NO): YES